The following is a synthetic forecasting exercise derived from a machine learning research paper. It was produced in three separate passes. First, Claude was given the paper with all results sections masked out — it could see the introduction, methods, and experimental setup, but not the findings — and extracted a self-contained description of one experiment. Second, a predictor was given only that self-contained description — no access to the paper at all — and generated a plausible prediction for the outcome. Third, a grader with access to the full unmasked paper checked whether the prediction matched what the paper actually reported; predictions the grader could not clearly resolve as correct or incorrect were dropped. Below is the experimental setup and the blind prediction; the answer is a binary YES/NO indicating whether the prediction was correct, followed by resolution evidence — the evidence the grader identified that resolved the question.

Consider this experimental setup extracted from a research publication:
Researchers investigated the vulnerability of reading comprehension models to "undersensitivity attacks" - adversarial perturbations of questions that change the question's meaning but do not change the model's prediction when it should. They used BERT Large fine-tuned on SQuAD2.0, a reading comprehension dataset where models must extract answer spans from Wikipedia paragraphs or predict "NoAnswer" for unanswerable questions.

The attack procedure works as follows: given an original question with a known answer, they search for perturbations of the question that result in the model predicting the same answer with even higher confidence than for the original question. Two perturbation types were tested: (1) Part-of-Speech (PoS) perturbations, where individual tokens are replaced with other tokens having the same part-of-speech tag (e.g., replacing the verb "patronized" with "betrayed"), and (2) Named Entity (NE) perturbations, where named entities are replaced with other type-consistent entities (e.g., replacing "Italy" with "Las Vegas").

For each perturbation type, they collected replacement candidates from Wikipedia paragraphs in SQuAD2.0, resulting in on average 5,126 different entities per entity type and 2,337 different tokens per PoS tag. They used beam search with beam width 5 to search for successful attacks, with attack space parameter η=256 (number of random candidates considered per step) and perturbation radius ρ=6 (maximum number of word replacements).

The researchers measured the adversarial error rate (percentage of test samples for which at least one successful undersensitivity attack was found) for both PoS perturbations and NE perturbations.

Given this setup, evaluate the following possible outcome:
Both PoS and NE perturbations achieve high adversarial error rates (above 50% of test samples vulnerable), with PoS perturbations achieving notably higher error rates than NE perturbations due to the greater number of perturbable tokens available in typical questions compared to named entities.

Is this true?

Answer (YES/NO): YES